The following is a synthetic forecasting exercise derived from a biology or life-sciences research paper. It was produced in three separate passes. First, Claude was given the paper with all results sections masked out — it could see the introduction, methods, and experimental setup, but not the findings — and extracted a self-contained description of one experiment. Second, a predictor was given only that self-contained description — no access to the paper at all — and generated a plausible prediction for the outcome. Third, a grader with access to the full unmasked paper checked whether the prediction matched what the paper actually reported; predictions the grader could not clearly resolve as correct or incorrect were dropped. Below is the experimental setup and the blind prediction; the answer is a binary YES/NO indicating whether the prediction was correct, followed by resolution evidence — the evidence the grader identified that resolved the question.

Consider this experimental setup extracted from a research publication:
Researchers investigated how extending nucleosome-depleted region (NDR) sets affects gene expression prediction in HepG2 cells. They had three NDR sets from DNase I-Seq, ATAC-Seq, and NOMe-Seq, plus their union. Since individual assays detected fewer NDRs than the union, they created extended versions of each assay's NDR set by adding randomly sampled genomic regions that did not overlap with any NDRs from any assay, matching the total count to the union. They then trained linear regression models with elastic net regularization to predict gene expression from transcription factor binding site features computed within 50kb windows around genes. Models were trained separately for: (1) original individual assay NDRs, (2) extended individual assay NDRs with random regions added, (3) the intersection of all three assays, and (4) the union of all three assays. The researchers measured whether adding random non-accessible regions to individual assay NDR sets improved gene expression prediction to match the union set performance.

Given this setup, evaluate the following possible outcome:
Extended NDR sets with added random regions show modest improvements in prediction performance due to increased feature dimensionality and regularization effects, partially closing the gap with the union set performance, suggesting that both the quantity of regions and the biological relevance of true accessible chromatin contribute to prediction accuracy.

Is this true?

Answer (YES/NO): NO